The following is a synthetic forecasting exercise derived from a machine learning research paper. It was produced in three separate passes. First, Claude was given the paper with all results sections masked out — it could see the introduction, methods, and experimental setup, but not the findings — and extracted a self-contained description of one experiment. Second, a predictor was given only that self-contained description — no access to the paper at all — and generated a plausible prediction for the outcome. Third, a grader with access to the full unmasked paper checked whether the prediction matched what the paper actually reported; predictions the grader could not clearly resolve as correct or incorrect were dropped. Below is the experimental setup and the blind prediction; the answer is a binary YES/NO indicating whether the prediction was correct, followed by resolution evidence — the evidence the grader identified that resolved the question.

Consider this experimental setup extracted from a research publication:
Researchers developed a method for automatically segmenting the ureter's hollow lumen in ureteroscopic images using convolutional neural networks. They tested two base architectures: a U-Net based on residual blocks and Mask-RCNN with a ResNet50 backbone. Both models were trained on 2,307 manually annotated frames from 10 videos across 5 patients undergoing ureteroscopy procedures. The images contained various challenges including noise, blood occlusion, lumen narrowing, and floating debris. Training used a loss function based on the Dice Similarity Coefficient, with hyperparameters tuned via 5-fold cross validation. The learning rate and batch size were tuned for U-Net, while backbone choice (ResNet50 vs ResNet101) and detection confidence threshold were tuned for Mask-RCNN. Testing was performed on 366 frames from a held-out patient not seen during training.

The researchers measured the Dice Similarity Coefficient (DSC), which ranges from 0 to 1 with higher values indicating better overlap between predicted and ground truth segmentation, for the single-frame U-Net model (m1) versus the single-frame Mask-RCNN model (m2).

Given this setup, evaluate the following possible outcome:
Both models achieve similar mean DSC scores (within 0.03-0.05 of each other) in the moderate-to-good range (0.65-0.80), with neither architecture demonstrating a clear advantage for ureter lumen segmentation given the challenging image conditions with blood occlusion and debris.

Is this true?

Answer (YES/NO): NO